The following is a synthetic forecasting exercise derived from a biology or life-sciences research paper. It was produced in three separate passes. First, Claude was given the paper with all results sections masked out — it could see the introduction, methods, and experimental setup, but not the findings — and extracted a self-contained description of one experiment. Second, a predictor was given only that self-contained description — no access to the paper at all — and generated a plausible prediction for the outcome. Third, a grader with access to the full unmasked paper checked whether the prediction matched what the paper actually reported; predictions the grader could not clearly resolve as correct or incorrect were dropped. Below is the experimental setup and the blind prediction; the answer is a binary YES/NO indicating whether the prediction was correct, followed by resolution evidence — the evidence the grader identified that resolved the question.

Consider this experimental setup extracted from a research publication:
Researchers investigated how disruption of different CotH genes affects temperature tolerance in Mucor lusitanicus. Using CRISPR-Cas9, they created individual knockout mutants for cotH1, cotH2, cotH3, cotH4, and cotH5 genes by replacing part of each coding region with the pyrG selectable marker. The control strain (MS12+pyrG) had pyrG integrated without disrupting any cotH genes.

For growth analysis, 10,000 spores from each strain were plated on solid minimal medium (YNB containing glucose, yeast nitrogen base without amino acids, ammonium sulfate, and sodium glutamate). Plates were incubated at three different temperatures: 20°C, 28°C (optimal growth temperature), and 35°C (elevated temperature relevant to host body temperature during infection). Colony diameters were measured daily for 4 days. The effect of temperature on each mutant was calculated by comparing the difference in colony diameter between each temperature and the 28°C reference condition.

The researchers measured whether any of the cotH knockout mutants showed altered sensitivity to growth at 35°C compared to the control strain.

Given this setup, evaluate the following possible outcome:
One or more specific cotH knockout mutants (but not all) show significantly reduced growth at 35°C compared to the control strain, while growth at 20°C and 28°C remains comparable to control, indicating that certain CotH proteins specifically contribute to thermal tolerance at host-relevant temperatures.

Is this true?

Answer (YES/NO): NO